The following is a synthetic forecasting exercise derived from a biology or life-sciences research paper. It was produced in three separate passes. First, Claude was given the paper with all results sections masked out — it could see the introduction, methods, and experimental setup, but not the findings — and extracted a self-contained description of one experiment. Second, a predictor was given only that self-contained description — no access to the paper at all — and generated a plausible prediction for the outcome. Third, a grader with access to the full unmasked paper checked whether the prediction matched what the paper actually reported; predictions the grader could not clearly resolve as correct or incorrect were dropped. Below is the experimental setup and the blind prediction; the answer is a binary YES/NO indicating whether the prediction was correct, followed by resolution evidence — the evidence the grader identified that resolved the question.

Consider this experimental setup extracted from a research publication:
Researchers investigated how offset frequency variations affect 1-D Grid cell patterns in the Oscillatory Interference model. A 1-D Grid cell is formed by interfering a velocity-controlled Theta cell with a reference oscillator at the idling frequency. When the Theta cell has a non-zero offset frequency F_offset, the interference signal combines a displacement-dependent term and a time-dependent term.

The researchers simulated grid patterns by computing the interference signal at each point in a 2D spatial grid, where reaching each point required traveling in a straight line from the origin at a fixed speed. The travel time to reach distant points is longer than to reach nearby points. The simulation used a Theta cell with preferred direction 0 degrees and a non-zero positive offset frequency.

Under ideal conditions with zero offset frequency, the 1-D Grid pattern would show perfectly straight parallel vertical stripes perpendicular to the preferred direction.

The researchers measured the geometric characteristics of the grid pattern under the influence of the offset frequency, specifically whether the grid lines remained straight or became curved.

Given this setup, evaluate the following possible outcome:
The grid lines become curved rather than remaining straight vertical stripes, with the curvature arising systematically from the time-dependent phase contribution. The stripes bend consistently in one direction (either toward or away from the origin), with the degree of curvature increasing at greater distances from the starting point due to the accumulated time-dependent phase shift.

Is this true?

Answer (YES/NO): YES